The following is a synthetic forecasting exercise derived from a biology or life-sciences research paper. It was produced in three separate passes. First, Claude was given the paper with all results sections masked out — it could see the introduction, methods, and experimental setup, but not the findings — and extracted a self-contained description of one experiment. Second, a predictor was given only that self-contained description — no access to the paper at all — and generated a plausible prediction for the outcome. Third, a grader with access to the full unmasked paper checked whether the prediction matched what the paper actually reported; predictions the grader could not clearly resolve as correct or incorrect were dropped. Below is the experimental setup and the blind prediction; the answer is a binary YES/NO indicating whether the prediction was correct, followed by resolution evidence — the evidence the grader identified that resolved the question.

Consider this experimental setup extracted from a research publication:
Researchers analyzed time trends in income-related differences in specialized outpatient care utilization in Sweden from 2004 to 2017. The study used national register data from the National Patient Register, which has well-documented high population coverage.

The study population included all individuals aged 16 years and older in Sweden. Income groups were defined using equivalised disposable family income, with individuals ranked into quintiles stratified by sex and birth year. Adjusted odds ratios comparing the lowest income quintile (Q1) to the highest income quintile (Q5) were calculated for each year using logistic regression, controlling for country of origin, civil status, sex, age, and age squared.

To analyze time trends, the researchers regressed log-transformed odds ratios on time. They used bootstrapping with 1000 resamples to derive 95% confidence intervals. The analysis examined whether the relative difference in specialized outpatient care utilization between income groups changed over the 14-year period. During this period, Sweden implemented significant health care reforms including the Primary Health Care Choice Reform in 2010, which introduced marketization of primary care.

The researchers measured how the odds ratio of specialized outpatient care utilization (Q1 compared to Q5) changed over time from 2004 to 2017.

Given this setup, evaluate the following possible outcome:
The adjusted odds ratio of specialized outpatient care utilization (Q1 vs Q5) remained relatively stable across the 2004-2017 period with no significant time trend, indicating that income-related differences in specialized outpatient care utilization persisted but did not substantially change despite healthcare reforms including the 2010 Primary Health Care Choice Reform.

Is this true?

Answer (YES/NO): NO